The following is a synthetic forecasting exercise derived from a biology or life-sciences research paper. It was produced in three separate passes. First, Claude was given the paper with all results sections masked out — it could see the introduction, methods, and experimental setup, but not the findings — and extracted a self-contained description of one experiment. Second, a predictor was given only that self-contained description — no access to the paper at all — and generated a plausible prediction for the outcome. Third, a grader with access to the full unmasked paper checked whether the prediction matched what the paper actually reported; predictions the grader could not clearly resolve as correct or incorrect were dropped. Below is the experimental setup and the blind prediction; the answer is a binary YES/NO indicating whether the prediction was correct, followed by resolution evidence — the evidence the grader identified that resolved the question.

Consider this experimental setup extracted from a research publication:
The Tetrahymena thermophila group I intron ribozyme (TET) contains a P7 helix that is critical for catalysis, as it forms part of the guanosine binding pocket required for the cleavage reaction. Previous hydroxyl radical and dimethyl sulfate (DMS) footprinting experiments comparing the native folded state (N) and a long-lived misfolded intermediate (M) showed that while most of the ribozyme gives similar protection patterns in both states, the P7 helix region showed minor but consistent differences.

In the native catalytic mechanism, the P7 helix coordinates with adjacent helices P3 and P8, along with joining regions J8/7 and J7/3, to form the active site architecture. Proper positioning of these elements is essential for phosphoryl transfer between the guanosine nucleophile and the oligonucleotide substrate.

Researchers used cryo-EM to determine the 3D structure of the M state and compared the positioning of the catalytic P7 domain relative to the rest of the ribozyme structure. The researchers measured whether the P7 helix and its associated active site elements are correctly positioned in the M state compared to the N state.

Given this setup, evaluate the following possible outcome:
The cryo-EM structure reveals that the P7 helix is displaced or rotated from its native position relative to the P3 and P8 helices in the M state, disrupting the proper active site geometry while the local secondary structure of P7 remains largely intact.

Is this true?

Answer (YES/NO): YES